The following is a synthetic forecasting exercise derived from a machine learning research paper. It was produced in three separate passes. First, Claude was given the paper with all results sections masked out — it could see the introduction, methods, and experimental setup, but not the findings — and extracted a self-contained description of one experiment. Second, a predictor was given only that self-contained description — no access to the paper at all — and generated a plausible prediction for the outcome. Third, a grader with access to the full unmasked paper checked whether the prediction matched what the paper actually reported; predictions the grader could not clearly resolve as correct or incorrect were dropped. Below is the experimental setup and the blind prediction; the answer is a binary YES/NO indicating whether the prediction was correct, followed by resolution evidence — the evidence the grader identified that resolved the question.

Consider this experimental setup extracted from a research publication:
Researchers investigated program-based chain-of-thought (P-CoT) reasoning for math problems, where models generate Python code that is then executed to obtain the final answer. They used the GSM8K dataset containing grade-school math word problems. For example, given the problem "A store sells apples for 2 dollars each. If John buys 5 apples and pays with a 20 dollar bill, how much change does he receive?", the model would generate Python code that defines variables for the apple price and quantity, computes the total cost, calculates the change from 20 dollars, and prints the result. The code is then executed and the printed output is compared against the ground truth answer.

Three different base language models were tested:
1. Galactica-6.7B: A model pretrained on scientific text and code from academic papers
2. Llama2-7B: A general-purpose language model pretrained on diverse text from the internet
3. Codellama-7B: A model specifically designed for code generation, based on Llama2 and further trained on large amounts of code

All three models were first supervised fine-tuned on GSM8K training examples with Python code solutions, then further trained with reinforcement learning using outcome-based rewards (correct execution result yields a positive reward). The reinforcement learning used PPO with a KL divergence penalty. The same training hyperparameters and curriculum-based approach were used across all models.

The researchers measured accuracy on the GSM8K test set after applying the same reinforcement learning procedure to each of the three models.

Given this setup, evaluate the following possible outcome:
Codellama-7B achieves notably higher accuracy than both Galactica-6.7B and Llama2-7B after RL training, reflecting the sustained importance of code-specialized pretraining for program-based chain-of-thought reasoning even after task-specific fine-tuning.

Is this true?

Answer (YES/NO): YES